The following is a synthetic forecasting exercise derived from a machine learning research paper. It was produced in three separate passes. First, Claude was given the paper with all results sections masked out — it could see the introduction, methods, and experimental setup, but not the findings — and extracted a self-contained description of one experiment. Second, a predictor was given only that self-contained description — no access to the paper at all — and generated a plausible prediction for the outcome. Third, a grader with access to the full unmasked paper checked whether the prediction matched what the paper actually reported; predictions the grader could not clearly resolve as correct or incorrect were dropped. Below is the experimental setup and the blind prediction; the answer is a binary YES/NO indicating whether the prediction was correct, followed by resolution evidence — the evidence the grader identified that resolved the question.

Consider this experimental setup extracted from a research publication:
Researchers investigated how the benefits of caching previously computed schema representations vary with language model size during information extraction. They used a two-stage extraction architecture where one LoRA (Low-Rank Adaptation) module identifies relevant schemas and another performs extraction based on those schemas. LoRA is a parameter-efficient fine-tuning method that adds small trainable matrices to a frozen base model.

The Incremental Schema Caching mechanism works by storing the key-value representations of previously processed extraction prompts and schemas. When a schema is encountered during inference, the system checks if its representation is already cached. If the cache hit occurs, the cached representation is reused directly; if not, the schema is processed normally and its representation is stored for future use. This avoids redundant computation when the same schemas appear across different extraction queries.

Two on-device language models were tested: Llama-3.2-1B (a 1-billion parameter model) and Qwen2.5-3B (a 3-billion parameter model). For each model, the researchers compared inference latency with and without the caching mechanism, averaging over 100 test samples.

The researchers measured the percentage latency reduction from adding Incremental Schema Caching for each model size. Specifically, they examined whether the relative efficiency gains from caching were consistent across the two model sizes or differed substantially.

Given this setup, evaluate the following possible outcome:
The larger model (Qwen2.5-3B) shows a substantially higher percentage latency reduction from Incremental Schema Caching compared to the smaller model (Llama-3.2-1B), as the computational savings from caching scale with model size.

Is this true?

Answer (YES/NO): NO